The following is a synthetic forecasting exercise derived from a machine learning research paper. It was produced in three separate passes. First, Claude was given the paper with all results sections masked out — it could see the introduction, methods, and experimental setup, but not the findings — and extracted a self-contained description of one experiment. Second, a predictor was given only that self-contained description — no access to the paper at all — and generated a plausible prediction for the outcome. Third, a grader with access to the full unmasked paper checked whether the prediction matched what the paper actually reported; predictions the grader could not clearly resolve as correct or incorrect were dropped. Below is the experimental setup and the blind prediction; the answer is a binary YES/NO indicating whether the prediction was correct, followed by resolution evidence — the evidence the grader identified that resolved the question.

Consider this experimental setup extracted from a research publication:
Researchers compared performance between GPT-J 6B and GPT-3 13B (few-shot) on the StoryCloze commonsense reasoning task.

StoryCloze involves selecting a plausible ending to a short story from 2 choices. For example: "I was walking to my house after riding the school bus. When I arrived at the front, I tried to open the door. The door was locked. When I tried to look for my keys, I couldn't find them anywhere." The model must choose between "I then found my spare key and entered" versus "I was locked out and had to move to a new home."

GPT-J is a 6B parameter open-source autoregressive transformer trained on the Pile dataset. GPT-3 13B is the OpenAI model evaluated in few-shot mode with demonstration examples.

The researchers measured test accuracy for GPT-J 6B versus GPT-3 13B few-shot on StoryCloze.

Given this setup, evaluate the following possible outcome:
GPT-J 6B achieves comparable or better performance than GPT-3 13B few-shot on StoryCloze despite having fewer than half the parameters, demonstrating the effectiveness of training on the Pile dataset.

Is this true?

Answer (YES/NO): NO